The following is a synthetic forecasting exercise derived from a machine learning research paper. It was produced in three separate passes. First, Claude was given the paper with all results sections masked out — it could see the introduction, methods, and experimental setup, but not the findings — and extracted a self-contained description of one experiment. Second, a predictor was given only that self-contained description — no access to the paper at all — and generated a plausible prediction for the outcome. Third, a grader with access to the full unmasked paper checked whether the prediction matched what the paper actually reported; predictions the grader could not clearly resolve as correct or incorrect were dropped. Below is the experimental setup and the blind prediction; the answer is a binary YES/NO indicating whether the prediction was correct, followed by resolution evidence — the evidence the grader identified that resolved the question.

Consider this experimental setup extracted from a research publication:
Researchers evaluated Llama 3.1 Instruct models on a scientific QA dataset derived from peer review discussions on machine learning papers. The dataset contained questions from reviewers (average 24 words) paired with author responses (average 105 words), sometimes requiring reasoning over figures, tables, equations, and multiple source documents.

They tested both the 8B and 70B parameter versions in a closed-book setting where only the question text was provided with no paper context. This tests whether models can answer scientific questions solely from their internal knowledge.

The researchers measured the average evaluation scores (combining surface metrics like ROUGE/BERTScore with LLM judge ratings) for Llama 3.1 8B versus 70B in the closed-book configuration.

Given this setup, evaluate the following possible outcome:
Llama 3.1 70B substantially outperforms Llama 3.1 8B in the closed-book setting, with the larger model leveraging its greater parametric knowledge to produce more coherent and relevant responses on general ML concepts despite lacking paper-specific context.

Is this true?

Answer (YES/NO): YES